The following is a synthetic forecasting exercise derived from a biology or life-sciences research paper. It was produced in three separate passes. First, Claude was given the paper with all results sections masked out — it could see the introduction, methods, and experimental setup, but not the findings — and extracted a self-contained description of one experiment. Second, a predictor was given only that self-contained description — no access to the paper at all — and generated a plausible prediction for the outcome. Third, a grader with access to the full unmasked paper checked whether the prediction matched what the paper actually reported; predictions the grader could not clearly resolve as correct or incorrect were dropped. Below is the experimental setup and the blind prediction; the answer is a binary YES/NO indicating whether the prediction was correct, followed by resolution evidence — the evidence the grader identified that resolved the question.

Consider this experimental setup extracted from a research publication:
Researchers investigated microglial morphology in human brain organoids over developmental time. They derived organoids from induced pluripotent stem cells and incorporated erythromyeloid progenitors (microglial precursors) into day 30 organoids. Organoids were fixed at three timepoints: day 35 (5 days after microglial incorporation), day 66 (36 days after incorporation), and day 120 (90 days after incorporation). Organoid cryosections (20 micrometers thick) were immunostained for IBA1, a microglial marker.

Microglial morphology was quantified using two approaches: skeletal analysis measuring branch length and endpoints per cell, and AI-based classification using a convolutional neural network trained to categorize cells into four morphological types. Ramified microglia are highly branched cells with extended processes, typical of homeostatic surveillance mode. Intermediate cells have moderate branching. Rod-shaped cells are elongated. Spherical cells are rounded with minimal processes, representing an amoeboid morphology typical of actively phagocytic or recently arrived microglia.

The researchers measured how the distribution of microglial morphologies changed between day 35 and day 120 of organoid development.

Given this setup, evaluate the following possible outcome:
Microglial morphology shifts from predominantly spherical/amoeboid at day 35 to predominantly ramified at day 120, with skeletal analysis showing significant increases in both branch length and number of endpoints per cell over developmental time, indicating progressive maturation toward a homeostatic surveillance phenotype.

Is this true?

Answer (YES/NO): NO